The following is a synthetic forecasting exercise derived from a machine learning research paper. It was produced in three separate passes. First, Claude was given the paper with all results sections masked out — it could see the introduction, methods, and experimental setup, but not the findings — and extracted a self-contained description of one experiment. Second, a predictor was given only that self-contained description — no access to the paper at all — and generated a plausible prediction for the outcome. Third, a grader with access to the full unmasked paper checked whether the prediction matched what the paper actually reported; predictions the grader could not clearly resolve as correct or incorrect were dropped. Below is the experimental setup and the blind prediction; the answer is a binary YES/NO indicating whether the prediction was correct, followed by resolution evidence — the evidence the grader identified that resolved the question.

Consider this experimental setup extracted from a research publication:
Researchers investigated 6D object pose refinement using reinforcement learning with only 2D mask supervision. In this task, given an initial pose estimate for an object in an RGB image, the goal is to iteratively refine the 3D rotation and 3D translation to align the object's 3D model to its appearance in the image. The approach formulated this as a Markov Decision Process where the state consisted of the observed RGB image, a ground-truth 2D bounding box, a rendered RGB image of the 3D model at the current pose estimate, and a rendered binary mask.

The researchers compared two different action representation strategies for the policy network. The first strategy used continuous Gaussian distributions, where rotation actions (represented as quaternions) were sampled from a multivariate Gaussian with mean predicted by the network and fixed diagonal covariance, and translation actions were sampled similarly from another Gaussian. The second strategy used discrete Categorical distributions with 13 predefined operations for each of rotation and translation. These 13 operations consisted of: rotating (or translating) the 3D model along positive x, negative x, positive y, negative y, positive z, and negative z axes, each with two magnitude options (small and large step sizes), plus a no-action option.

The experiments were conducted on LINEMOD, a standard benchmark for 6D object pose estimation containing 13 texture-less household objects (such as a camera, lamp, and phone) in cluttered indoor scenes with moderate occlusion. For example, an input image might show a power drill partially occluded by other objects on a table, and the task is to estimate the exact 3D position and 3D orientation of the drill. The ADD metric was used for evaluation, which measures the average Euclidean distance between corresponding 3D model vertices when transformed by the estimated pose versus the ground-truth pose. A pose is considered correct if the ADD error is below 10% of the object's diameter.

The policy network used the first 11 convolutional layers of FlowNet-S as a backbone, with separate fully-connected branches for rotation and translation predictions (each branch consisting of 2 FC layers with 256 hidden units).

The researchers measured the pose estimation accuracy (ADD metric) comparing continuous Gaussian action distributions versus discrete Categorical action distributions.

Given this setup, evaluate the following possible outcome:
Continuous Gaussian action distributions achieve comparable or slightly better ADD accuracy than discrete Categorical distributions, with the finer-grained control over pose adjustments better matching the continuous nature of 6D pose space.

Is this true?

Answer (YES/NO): NO